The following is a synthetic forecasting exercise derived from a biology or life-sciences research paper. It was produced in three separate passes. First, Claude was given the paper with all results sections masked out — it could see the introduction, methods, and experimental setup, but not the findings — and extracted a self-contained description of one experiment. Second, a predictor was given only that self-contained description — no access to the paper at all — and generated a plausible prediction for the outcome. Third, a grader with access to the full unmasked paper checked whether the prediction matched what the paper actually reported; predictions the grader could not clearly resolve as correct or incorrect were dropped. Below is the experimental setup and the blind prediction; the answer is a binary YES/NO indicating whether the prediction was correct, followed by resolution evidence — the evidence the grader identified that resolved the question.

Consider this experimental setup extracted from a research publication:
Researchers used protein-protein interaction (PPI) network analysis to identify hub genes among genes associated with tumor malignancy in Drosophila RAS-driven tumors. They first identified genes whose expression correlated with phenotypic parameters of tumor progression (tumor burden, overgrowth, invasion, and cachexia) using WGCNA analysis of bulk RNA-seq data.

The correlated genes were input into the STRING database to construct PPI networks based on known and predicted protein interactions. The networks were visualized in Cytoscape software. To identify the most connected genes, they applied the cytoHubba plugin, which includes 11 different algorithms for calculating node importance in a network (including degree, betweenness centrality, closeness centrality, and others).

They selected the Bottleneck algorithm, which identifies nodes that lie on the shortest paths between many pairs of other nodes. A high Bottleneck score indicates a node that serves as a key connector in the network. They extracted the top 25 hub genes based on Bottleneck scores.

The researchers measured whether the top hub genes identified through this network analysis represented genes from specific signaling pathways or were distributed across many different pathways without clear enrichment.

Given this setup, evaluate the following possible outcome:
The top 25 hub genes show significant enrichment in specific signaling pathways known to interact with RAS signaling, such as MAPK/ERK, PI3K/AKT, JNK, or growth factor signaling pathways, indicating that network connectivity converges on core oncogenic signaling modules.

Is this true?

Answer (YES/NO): NO